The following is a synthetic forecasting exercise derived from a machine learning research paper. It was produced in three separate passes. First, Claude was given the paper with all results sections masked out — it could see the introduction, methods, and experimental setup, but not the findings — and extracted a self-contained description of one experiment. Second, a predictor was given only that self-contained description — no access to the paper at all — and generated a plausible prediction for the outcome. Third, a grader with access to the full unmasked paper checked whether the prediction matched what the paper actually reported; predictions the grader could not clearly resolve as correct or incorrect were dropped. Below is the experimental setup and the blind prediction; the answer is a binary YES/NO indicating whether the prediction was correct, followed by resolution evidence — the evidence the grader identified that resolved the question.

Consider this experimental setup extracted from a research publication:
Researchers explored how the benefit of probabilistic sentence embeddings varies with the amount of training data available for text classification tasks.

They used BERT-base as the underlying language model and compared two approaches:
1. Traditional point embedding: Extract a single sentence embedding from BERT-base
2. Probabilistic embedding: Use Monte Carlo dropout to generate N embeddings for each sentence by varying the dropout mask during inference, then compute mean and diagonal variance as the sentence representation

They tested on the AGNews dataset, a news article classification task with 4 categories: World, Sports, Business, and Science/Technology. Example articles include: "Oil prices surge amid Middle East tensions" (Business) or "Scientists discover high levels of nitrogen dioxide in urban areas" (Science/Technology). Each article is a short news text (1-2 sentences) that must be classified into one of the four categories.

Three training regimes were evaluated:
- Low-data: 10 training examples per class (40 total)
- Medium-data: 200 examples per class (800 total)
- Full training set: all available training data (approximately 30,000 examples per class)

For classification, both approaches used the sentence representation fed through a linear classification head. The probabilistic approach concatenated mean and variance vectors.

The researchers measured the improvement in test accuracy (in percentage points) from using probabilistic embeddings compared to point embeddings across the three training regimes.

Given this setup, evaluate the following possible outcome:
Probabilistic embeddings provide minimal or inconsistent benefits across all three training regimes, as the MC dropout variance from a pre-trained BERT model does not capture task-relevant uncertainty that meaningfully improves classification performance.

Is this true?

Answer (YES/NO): NO